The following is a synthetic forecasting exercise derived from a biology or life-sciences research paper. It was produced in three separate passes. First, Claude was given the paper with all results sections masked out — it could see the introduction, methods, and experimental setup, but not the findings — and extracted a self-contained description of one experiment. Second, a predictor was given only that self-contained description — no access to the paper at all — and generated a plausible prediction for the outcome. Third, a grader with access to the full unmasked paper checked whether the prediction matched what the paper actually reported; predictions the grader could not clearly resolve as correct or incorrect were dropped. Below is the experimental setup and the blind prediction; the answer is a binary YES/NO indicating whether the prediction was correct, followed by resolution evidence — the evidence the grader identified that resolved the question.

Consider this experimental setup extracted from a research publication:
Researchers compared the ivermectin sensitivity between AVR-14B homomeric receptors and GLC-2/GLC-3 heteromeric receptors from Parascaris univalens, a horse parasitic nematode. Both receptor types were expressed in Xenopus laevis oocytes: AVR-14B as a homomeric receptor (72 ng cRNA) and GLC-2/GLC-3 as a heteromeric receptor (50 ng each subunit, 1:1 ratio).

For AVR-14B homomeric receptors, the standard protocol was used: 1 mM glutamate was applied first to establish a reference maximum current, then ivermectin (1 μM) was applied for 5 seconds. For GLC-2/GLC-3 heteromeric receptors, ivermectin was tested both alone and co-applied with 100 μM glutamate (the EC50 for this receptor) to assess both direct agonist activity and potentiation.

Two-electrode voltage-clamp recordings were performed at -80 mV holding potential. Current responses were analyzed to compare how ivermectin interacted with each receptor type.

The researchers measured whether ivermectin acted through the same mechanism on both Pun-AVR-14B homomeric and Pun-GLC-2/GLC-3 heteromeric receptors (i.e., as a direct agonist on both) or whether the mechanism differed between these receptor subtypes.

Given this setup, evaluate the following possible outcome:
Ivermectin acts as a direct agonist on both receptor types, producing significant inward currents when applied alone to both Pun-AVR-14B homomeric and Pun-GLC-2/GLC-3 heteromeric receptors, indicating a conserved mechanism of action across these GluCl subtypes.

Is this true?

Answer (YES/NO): NO